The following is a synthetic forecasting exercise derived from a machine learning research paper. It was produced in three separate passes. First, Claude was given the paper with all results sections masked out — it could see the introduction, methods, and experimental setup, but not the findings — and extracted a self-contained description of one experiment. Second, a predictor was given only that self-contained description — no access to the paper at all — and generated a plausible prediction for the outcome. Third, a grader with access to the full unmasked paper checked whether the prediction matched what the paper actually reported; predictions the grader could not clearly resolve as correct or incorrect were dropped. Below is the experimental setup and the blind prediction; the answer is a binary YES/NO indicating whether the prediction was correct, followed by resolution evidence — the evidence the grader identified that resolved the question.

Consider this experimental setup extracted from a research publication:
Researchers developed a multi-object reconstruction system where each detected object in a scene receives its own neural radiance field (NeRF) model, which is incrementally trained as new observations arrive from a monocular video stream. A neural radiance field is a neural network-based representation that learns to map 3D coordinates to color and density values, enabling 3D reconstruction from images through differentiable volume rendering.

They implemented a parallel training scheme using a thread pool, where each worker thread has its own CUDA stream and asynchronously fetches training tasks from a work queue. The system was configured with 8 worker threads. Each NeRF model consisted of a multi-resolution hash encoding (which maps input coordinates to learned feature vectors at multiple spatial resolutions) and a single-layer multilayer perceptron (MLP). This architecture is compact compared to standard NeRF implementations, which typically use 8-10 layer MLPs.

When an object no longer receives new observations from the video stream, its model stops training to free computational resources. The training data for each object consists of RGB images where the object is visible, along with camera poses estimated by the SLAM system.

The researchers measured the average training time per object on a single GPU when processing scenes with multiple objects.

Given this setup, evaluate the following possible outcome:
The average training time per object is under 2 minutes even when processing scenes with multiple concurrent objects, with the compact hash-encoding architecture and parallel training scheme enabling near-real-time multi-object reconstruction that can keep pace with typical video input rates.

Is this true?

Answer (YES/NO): YES